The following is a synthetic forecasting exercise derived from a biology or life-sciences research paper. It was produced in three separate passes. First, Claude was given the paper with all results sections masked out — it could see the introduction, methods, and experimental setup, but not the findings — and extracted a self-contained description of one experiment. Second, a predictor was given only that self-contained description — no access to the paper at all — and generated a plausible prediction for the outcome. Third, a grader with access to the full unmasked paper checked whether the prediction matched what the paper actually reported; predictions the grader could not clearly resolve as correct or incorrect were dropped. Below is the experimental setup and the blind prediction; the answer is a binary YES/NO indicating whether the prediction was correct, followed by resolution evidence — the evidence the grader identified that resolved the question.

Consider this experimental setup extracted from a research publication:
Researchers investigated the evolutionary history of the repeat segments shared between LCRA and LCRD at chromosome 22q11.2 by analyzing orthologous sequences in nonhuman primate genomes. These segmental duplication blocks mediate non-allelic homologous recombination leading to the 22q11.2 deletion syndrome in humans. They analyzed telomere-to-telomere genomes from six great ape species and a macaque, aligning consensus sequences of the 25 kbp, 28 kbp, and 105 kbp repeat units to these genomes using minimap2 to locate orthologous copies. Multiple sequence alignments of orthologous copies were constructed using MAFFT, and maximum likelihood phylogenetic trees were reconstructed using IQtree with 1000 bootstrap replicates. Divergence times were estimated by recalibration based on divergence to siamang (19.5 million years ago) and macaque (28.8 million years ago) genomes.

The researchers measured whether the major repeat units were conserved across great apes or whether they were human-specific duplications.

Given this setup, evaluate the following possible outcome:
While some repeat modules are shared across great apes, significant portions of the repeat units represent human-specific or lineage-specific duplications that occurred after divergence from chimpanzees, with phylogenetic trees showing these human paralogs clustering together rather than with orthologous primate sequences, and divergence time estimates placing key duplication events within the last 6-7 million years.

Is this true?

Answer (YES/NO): YES